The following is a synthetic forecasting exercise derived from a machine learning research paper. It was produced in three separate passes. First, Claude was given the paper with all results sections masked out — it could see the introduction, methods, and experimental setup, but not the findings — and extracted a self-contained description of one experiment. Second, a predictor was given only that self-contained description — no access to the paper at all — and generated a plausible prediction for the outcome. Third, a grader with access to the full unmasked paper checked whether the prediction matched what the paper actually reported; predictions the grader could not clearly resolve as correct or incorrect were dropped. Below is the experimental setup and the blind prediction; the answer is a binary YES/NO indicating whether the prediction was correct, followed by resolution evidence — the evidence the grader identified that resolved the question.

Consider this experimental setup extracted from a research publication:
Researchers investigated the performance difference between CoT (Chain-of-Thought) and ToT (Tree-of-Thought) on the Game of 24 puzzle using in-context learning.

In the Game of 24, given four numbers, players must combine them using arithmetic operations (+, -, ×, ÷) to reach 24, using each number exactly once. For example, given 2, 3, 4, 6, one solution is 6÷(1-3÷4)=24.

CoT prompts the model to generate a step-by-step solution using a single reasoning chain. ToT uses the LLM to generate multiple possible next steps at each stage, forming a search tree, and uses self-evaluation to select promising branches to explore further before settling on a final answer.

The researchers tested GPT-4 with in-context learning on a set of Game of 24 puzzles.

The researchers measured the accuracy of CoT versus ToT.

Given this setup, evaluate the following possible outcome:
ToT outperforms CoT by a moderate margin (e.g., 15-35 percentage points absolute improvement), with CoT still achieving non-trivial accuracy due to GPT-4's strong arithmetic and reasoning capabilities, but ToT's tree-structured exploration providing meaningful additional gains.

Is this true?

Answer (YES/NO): NO